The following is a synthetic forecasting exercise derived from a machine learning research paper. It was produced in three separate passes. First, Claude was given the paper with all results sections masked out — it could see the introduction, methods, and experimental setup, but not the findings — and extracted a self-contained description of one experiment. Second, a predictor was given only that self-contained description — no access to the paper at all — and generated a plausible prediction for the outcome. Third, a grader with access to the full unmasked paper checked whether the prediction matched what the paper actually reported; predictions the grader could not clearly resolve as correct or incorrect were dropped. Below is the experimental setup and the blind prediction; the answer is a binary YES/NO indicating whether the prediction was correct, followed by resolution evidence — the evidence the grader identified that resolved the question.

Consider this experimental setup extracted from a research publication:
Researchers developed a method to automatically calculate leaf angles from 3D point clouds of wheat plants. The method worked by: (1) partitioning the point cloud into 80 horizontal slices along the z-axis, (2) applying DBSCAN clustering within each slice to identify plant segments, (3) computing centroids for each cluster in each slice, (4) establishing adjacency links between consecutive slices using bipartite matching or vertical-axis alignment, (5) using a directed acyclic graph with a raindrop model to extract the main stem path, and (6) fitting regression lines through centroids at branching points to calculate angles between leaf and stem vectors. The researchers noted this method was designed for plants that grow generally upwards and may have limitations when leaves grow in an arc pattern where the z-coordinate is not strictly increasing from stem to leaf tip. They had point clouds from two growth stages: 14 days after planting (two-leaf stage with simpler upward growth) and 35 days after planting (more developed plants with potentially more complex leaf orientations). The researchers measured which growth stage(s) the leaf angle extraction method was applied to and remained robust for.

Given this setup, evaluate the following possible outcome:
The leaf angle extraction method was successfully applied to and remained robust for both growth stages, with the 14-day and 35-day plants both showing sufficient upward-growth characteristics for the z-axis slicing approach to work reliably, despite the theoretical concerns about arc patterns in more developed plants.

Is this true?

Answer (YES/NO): NO